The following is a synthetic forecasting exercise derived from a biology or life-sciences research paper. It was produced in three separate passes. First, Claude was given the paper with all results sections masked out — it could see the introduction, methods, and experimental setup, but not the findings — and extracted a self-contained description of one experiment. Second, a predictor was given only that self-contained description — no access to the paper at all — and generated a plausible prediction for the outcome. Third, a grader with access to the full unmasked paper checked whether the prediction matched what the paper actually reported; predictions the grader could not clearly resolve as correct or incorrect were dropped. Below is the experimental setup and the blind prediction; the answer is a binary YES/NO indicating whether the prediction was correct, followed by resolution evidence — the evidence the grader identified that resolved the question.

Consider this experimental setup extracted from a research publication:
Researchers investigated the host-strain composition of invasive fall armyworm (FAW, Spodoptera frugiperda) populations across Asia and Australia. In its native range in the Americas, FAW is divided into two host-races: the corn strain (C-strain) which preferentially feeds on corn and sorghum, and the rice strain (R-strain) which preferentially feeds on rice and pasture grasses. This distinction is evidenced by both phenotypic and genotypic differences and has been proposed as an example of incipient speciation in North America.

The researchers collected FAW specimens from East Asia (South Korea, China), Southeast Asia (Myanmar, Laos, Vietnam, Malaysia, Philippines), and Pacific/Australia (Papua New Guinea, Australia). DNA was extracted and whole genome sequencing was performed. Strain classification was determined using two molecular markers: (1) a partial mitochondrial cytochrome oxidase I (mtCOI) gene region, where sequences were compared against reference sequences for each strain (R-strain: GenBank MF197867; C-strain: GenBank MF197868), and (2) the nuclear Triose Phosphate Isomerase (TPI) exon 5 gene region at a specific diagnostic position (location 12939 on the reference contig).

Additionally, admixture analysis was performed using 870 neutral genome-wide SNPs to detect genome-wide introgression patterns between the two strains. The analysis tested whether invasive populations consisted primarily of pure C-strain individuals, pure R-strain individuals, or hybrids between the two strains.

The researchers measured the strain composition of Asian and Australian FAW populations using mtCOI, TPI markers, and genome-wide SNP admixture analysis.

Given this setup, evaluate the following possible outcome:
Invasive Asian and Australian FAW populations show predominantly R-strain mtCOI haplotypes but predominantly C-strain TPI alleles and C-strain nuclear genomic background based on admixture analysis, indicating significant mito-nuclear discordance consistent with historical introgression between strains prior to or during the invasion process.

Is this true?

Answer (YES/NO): NO